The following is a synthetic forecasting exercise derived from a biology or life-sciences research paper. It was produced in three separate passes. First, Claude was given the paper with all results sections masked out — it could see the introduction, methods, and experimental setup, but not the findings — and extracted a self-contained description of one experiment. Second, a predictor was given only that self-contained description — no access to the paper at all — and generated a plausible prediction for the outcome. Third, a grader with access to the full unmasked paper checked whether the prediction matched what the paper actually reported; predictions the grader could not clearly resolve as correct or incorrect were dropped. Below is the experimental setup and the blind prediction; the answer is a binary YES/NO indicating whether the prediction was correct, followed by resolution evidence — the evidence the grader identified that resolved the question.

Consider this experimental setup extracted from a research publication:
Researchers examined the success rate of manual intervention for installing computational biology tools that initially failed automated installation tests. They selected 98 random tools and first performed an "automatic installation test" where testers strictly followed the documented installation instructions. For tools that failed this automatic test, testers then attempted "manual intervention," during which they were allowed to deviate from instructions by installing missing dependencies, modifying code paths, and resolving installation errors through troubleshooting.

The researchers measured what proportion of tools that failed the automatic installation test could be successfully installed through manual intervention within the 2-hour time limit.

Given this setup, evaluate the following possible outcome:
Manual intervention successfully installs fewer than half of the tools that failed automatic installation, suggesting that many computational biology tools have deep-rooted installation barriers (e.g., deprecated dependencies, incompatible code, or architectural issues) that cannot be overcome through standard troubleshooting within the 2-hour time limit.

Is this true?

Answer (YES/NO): YES